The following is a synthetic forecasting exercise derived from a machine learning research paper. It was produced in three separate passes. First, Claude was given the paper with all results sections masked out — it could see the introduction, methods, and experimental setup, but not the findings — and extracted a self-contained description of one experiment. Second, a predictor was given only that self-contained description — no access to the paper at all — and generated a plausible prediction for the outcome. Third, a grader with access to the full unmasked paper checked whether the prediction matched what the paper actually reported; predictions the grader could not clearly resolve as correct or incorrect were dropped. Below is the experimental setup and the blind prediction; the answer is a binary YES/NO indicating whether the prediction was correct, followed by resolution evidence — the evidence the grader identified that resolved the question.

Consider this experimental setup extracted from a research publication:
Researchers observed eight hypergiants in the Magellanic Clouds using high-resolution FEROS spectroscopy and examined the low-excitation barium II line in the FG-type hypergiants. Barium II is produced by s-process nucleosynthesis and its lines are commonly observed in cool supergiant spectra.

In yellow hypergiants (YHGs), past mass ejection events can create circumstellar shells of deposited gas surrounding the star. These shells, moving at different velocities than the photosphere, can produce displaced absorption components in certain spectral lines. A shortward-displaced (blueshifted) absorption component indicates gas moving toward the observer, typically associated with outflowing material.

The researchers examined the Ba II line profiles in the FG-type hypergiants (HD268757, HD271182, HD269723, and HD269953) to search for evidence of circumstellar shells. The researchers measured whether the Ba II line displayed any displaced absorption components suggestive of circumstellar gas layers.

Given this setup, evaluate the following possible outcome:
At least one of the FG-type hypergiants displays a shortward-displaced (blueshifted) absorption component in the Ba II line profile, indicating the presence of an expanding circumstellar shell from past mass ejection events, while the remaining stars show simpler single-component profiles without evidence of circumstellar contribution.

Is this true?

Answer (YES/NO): NO